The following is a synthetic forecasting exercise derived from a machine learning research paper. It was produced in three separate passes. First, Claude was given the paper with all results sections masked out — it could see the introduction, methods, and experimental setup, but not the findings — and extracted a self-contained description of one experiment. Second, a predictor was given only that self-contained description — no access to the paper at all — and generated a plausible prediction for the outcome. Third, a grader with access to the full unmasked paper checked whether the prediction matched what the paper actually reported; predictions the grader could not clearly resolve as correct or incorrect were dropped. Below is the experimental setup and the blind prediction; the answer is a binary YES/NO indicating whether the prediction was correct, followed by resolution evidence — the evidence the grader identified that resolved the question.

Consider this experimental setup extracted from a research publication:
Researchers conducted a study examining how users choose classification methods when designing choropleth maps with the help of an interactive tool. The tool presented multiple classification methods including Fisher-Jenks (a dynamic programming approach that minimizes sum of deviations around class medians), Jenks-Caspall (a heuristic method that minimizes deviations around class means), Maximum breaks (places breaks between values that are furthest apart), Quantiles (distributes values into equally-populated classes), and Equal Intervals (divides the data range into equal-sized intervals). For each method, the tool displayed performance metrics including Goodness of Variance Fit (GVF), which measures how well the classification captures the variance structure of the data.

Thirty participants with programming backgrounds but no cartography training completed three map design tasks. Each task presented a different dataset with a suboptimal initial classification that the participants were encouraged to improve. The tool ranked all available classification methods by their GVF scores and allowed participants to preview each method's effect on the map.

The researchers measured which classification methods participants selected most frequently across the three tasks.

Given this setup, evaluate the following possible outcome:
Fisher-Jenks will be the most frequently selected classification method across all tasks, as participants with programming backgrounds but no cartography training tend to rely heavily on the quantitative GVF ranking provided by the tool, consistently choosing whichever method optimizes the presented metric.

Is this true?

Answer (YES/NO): YES